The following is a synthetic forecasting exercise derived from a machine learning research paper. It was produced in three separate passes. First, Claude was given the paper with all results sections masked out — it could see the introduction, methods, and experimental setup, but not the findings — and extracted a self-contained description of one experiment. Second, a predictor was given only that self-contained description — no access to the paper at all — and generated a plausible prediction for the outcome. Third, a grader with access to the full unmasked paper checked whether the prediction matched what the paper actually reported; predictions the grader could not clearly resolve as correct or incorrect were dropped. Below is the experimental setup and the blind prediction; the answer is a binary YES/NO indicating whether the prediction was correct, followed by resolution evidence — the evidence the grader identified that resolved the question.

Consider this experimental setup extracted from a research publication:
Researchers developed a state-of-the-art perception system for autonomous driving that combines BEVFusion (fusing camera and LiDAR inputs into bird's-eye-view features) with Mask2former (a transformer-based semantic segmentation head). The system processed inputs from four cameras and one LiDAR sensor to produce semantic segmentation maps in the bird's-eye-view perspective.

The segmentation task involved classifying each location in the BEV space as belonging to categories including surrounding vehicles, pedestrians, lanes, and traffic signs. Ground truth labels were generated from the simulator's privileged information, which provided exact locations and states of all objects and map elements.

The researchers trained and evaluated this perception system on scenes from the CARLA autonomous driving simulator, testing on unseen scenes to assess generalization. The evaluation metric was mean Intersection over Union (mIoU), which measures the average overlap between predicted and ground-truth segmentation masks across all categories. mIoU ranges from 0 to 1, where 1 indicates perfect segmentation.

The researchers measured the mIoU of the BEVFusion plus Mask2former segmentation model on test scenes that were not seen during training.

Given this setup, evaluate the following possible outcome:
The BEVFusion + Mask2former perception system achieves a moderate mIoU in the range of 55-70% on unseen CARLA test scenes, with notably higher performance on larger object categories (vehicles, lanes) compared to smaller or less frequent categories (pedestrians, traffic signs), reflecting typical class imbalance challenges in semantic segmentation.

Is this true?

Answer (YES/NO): NO